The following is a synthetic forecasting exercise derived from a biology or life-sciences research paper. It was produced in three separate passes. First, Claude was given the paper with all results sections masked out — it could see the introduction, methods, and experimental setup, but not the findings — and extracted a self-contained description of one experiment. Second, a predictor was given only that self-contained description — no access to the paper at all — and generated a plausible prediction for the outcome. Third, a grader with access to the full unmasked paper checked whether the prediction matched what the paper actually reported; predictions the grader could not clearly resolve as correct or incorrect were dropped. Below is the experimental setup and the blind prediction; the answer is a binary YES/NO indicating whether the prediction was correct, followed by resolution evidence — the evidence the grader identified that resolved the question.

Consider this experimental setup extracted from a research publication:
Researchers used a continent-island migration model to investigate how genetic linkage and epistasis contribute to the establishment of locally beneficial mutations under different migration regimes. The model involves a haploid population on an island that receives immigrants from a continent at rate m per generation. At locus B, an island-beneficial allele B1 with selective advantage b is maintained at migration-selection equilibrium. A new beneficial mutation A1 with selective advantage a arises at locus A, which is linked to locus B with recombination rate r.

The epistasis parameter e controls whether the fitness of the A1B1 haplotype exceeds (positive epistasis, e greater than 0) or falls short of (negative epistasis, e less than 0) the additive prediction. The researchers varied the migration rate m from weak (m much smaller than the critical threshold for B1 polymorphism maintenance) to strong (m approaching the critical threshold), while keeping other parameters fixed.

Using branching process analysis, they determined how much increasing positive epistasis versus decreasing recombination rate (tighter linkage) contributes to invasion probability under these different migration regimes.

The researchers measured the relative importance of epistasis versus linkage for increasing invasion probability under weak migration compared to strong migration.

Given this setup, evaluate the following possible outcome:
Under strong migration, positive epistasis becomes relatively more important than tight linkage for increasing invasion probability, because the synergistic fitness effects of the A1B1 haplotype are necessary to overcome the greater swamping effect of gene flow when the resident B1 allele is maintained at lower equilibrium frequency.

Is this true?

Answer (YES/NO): NO